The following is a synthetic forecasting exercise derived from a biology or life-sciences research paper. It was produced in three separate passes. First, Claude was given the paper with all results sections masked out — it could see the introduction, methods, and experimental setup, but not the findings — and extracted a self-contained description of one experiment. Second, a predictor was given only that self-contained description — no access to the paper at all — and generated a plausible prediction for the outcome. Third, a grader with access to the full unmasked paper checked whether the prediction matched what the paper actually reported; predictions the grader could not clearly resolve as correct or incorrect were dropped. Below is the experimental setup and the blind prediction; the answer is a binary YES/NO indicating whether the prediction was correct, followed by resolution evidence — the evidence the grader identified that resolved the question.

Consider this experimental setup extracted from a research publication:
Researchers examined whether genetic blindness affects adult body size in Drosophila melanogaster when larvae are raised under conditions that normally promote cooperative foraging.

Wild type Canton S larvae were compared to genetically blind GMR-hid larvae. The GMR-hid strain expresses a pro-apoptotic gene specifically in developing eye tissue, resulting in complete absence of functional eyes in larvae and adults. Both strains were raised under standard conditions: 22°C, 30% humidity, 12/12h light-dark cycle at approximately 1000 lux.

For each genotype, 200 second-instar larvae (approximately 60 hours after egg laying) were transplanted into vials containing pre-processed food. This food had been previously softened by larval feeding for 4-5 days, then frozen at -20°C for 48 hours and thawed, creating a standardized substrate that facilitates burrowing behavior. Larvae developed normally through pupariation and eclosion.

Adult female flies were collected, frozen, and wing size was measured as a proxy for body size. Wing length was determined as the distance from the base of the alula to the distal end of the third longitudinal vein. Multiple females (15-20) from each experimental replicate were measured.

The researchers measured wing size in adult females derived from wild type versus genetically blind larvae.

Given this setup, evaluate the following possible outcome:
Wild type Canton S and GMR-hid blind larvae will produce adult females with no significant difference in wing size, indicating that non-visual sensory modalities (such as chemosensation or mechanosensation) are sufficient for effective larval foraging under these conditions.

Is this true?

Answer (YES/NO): NO